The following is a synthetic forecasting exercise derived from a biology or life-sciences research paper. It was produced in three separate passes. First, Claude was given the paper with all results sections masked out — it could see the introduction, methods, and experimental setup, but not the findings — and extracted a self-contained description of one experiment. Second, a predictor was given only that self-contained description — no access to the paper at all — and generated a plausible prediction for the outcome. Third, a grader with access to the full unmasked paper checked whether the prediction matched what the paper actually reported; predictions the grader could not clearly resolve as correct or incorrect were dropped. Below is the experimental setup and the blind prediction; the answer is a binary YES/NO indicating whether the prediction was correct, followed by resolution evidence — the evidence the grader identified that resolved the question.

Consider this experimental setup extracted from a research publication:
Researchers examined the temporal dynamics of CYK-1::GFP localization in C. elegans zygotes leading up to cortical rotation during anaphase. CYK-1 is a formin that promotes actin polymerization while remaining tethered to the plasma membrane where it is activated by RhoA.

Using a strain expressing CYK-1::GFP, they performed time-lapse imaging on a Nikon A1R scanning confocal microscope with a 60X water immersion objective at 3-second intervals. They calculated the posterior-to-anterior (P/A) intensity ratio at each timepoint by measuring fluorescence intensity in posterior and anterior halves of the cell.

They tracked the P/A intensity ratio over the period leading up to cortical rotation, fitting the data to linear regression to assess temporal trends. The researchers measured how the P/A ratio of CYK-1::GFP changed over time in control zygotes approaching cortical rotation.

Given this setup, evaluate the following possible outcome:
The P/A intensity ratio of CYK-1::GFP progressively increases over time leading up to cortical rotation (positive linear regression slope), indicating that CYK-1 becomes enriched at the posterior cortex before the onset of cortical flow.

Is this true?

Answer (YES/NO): YES